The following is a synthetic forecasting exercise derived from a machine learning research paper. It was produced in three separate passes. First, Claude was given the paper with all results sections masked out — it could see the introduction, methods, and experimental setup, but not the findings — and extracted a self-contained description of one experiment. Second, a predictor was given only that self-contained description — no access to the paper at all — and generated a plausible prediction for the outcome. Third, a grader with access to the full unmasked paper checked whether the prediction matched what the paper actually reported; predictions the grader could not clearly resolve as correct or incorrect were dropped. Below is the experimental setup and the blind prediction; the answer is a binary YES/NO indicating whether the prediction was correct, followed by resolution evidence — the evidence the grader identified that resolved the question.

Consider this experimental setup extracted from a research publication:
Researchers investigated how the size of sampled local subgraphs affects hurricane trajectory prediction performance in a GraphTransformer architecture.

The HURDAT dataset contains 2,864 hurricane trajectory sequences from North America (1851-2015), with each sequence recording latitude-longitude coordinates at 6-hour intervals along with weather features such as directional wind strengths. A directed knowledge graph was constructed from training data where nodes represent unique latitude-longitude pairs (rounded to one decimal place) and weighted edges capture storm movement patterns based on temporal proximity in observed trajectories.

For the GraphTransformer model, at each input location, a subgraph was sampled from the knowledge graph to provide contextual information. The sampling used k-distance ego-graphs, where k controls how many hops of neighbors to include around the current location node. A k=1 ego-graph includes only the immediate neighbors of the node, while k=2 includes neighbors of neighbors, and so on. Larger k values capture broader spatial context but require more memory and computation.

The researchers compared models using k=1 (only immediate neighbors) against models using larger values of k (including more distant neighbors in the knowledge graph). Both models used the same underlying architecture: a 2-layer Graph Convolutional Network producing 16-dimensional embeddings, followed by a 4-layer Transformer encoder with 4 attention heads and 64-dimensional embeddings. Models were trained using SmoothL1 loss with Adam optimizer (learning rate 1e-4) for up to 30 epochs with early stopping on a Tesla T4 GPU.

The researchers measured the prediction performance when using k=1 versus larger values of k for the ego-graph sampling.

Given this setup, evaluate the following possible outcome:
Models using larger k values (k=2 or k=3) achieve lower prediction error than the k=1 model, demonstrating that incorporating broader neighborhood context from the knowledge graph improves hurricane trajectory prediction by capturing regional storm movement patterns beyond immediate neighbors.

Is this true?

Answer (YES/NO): NO